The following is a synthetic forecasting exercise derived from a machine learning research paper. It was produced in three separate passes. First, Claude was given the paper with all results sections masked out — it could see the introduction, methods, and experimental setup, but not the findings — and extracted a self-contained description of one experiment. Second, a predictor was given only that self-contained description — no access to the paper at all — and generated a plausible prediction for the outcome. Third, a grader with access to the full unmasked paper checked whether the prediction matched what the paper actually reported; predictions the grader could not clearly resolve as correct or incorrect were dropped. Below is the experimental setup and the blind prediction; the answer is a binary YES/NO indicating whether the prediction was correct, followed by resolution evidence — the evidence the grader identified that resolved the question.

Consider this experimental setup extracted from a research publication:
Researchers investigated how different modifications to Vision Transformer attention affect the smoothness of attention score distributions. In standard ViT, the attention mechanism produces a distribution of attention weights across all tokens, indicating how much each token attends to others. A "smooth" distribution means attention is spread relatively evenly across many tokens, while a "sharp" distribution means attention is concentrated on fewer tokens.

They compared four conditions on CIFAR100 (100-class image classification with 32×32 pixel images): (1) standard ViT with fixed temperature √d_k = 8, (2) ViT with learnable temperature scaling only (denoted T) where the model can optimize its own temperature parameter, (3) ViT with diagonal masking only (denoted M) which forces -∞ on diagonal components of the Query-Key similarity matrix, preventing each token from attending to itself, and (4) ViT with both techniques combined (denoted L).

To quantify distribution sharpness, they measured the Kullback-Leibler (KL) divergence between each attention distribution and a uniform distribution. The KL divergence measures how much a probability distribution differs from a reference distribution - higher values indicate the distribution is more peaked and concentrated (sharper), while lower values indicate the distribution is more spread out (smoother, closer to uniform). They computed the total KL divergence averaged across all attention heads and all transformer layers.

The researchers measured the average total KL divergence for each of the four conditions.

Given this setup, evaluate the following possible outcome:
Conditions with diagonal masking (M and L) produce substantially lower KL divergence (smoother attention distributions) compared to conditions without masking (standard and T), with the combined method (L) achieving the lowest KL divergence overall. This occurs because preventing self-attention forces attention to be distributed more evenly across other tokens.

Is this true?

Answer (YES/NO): NO